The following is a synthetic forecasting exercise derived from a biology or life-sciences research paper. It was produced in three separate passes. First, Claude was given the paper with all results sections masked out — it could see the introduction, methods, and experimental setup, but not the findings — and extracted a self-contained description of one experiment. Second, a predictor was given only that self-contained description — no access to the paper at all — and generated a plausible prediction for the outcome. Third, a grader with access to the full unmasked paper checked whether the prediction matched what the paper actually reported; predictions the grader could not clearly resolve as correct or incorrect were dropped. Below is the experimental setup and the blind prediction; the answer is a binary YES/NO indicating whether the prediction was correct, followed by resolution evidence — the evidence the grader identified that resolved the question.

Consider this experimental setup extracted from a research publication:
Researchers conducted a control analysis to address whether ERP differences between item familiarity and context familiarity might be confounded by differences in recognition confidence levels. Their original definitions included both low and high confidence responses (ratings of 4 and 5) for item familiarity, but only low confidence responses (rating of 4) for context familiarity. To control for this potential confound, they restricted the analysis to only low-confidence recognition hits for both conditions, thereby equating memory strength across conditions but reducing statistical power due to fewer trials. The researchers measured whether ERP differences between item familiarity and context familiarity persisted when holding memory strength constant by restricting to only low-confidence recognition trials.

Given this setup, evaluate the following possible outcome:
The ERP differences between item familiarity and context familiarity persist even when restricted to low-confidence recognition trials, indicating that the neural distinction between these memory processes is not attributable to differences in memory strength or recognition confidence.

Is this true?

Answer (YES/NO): YES